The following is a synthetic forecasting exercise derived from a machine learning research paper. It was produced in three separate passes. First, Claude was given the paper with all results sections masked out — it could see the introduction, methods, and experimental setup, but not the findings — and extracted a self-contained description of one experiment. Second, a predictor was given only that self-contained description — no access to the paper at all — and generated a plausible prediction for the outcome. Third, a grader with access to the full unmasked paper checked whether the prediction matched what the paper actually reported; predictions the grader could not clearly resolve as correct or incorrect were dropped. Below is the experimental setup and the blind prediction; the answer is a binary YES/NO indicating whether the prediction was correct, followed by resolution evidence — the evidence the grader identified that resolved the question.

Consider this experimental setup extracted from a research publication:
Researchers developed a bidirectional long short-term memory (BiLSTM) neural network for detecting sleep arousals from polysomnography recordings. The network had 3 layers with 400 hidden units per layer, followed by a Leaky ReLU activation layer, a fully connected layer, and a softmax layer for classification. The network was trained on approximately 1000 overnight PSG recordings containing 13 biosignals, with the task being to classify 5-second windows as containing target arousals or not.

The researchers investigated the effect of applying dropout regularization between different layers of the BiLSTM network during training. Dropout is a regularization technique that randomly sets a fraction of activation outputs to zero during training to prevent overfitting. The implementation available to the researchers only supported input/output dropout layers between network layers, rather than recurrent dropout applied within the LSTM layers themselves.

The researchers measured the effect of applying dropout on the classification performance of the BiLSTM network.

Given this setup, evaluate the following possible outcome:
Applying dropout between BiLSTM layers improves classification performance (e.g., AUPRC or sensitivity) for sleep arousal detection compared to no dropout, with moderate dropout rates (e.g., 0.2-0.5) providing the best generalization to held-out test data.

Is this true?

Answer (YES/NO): NO